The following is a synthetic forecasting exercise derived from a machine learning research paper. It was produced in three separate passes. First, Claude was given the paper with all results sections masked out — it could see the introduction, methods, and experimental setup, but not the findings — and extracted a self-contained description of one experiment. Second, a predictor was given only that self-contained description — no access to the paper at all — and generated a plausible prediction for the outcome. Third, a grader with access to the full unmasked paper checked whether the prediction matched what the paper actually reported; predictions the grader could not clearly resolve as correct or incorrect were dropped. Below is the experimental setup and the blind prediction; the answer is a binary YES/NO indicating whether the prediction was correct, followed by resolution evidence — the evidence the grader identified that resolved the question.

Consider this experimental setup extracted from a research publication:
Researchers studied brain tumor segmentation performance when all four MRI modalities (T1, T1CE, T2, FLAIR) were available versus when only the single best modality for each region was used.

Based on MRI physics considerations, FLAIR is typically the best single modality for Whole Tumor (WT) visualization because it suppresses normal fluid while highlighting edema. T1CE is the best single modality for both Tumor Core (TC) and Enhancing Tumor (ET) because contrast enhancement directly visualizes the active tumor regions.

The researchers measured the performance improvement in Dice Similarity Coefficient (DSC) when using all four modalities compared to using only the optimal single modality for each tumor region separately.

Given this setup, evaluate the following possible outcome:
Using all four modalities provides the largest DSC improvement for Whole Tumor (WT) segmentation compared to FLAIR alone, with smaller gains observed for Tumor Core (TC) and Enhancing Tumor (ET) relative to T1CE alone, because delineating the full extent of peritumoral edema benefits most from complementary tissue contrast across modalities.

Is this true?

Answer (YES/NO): NO